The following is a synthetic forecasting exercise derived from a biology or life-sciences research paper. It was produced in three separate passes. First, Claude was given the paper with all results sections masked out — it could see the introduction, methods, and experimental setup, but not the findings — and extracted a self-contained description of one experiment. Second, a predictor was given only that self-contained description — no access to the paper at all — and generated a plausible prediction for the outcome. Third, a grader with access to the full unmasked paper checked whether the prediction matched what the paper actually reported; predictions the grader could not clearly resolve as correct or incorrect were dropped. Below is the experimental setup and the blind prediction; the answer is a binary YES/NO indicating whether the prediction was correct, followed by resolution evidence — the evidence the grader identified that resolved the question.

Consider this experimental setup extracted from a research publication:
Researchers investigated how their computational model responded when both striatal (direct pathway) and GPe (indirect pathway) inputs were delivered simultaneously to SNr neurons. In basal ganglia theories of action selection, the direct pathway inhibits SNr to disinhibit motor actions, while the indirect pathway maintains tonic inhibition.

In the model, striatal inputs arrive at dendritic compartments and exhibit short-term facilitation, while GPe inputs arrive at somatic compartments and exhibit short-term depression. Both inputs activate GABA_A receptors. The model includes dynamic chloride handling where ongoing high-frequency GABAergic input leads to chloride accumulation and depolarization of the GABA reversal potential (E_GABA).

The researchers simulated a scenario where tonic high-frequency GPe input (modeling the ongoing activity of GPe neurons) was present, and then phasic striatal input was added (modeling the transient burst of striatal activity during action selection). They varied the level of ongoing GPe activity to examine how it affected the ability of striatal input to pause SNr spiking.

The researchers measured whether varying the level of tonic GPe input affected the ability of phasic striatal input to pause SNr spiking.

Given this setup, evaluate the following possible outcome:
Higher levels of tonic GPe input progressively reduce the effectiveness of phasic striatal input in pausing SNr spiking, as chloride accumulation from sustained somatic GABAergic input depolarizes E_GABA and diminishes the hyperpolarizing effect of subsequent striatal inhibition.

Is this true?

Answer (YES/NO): YES